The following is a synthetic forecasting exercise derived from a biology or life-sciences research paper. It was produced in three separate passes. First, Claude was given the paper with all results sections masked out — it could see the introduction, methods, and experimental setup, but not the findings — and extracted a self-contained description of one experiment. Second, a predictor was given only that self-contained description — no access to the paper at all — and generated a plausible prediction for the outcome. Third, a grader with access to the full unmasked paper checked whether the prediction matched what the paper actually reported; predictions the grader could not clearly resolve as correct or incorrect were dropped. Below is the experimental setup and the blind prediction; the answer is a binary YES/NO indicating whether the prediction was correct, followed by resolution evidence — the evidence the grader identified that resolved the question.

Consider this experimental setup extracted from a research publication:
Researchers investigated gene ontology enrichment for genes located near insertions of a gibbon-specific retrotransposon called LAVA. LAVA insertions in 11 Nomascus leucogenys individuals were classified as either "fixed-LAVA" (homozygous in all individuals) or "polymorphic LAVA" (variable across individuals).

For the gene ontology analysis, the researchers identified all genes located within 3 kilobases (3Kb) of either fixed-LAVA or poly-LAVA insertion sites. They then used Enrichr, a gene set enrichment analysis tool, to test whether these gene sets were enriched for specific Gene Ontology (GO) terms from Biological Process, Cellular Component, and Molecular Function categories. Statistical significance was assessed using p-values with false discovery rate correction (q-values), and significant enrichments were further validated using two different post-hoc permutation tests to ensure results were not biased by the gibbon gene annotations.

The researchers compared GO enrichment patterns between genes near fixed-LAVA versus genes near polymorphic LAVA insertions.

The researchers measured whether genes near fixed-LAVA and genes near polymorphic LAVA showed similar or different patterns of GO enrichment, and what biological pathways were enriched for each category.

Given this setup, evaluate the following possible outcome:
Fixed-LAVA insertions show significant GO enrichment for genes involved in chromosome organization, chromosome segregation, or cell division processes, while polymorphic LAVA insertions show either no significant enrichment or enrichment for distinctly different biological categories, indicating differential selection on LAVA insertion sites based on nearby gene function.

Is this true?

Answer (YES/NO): NO